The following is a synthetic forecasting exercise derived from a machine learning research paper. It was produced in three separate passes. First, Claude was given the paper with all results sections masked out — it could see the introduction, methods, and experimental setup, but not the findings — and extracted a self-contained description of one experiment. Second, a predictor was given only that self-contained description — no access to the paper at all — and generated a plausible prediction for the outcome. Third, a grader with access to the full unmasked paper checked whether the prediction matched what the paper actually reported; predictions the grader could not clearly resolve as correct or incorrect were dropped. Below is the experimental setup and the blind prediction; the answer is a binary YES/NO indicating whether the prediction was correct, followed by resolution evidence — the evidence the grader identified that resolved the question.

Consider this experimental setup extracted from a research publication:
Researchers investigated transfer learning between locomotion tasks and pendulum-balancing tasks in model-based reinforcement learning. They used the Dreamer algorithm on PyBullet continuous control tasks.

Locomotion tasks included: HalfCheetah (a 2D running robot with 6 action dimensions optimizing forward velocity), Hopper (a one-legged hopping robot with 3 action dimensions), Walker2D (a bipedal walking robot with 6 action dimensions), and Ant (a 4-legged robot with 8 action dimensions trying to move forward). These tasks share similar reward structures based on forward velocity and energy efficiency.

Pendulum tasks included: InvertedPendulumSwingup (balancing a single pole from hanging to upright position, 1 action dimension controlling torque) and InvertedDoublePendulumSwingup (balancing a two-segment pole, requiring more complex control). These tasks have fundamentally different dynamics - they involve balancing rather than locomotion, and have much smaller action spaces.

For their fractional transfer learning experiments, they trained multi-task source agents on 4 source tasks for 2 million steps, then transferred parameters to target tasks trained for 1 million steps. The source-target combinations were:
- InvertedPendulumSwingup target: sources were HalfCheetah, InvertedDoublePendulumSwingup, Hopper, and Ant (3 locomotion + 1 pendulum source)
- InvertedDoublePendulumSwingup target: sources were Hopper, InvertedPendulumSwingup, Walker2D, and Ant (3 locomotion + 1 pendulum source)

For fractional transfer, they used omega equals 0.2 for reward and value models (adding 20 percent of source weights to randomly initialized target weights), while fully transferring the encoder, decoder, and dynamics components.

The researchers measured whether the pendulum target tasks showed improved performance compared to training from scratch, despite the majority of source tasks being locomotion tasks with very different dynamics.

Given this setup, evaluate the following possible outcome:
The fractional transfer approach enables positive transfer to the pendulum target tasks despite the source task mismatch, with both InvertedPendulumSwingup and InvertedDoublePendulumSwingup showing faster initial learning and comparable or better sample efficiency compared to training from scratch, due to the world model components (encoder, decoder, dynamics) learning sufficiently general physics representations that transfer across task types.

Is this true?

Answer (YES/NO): YES